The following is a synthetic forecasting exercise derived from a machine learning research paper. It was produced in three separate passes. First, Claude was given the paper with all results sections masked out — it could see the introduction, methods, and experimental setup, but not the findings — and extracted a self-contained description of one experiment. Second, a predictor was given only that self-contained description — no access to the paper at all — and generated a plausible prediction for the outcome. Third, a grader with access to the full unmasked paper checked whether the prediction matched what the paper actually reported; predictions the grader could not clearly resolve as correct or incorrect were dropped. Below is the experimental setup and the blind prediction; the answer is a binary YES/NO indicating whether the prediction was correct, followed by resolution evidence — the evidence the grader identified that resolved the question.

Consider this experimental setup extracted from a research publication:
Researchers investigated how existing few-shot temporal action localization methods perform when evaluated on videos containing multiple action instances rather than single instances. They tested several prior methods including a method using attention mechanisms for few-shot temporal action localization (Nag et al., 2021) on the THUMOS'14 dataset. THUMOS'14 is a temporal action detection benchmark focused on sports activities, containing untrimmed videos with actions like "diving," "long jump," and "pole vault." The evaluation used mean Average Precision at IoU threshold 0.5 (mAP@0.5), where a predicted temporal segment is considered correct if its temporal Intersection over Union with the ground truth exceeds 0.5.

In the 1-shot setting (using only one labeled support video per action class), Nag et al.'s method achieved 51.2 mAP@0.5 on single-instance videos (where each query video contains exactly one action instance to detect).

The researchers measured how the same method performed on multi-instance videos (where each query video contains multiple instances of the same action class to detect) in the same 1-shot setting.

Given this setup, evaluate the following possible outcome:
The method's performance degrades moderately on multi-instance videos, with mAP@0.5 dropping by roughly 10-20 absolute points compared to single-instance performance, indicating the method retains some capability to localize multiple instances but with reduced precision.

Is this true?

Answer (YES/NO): NO